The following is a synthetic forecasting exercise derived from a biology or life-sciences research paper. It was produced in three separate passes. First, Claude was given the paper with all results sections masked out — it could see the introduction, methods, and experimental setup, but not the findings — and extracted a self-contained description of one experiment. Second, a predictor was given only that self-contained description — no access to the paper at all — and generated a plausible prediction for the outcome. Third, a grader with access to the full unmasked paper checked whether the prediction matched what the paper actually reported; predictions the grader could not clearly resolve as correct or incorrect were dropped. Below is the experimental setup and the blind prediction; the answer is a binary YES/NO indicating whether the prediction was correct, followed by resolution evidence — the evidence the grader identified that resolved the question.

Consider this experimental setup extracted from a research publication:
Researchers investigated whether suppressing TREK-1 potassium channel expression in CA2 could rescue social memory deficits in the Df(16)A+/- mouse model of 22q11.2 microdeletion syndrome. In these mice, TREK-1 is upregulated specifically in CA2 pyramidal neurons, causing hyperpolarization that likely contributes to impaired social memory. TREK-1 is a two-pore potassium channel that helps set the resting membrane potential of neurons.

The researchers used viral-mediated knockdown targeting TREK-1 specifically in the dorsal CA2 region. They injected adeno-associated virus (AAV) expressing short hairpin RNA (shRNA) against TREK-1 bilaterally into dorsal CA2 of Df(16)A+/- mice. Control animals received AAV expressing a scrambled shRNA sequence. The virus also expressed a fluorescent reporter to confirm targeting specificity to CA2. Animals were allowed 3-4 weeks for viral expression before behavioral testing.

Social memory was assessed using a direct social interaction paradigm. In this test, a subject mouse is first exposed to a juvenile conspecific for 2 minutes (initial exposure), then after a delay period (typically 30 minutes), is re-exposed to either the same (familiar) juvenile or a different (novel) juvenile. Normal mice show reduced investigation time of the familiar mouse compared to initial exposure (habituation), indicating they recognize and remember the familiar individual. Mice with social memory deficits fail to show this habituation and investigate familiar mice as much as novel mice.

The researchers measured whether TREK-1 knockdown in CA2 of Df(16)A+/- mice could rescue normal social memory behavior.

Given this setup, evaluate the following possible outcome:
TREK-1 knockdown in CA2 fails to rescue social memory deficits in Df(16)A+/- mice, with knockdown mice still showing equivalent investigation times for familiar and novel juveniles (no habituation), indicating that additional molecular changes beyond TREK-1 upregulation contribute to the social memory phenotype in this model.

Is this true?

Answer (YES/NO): NO